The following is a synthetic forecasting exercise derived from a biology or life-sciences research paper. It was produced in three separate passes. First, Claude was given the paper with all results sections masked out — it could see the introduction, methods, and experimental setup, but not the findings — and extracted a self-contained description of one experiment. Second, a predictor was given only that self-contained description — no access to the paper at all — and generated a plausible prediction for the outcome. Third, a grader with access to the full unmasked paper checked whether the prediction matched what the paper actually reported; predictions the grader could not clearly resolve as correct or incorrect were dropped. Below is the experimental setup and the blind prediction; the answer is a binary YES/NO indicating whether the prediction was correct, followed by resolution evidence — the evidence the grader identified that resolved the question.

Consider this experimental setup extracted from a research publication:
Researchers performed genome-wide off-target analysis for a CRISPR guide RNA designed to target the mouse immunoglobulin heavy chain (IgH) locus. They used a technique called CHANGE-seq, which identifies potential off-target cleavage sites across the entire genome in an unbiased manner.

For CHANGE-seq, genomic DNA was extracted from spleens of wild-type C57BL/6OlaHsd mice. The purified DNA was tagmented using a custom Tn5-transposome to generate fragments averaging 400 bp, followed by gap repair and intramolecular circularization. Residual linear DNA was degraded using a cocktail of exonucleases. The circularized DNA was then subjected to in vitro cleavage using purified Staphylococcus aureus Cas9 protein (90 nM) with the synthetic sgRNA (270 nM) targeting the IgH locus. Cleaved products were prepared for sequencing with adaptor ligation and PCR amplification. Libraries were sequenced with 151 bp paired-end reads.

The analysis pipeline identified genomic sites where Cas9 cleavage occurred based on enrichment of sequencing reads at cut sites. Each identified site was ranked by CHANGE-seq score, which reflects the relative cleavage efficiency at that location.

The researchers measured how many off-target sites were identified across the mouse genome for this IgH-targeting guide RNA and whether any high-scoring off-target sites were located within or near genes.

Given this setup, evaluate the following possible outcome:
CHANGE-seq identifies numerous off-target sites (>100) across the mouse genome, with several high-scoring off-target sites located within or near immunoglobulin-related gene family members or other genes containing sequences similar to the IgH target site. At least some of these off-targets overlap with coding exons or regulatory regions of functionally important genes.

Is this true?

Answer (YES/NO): NO